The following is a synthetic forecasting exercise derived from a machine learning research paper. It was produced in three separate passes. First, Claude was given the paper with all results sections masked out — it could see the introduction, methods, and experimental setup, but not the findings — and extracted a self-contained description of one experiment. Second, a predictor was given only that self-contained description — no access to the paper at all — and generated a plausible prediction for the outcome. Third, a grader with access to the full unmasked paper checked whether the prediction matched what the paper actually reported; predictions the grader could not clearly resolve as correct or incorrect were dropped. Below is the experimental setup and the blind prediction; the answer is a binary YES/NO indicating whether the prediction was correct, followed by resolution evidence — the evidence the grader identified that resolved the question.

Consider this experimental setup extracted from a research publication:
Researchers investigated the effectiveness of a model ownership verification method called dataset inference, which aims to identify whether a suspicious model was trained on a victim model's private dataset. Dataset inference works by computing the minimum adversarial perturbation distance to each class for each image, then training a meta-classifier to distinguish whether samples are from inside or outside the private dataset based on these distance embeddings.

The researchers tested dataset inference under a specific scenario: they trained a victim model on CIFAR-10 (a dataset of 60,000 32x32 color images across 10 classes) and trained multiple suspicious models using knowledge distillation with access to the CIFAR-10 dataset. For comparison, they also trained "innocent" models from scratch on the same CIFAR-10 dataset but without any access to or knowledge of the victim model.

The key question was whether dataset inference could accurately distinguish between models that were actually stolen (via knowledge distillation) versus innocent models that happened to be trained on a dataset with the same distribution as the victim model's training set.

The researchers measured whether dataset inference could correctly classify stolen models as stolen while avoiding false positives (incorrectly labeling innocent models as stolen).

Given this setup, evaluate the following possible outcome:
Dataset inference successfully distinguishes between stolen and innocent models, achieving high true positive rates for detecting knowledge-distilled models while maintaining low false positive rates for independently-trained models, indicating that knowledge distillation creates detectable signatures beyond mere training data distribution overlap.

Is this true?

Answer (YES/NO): NO